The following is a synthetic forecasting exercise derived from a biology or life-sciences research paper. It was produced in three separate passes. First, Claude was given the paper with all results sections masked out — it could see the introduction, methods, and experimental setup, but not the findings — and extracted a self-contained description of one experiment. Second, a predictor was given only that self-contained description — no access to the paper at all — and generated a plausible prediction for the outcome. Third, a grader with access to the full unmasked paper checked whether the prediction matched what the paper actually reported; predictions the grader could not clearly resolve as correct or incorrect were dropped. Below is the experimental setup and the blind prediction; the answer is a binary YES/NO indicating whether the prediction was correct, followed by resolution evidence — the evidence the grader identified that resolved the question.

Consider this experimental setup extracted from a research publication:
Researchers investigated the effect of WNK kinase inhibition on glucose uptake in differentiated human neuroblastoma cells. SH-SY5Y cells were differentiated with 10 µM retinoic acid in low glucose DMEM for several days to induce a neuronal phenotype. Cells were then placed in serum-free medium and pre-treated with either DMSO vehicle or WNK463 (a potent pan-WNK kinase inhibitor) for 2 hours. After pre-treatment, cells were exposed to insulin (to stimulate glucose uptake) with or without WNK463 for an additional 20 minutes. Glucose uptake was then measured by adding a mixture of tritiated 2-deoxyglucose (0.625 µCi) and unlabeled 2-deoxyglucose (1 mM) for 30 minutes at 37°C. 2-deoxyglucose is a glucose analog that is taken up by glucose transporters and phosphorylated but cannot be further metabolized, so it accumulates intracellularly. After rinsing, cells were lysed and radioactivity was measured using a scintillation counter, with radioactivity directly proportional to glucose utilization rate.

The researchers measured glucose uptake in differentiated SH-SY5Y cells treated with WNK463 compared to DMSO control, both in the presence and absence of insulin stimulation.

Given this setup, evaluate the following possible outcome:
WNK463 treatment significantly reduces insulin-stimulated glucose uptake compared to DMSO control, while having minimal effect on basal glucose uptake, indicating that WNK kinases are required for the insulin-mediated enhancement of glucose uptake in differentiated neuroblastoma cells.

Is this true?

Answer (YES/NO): NO